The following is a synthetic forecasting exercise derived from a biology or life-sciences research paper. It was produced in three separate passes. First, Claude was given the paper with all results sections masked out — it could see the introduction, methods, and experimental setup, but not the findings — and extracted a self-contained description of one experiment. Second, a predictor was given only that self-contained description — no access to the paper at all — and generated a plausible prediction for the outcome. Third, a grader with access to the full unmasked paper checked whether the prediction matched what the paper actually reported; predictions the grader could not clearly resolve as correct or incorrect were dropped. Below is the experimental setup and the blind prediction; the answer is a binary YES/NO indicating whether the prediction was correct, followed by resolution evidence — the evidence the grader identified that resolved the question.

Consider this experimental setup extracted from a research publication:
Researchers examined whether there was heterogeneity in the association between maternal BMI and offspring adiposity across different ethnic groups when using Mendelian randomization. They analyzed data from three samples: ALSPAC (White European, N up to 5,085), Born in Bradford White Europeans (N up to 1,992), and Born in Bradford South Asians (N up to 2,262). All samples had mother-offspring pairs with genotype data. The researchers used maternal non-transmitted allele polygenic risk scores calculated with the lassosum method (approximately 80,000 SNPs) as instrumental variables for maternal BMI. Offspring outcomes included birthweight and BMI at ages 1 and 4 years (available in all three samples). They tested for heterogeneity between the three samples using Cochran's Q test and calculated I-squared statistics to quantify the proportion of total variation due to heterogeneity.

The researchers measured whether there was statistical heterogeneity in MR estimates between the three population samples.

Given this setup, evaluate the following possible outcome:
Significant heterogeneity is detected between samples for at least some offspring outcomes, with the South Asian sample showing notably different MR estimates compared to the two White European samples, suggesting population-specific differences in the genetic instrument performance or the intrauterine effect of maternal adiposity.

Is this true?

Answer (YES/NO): NO